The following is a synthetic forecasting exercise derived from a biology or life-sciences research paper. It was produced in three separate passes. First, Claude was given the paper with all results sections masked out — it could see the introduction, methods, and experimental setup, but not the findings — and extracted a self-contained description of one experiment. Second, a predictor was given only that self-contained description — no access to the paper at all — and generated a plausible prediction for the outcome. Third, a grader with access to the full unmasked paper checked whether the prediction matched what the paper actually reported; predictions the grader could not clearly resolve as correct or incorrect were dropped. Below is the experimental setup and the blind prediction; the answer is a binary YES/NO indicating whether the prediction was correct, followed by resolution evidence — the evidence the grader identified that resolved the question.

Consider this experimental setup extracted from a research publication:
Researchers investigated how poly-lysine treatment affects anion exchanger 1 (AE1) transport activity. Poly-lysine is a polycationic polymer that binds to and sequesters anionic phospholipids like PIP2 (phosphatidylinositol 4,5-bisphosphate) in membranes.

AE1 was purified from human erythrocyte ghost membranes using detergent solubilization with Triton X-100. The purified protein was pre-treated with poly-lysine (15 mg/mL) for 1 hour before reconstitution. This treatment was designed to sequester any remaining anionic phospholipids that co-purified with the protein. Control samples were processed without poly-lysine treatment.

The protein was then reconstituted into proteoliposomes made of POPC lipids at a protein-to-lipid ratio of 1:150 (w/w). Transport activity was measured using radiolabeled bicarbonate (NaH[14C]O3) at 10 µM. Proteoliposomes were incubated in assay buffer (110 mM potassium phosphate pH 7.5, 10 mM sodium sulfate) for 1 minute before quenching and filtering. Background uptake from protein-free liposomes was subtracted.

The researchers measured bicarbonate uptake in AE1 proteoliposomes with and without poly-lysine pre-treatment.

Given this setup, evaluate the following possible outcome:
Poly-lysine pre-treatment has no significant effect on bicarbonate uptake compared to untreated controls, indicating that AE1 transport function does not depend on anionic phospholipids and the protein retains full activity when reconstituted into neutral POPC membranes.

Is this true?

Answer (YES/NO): NO